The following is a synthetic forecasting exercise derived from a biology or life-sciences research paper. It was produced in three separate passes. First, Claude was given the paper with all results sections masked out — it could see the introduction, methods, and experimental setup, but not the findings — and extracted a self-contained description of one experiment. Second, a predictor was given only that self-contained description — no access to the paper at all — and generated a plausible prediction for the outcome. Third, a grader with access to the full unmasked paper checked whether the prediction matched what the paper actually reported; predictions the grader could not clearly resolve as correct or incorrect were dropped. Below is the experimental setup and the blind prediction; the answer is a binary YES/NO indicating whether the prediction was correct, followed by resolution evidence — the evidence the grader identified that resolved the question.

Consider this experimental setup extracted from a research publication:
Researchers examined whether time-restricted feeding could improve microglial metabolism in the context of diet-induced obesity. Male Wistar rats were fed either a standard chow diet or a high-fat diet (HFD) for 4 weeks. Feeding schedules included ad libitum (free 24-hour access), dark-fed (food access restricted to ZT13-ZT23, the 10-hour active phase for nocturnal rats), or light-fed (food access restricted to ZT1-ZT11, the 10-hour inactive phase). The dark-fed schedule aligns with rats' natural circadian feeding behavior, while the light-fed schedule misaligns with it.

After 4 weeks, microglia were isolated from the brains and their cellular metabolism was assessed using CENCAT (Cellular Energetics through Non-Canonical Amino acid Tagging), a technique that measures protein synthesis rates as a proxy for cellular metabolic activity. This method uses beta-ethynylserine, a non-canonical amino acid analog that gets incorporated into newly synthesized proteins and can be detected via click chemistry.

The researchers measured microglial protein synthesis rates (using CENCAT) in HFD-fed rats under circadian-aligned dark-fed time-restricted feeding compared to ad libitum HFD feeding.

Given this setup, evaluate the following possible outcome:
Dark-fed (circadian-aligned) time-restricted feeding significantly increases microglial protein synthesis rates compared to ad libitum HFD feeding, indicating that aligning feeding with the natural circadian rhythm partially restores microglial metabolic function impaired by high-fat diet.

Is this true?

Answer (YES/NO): NO